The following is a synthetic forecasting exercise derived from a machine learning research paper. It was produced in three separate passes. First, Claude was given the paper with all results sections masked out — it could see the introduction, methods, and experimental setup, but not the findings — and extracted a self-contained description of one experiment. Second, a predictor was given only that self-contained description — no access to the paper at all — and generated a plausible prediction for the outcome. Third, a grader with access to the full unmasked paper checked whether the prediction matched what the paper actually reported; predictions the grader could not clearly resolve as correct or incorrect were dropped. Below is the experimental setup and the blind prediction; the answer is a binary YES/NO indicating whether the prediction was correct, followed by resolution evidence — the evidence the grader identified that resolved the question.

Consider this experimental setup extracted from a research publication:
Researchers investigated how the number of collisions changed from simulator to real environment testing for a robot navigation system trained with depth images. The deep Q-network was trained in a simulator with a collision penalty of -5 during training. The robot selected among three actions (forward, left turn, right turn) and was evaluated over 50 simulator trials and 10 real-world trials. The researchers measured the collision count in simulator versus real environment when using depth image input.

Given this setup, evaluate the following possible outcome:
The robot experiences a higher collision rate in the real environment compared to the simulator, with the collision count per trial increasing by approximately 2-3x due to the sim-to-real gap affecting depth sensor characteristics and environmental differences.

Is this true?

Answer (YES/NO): NO